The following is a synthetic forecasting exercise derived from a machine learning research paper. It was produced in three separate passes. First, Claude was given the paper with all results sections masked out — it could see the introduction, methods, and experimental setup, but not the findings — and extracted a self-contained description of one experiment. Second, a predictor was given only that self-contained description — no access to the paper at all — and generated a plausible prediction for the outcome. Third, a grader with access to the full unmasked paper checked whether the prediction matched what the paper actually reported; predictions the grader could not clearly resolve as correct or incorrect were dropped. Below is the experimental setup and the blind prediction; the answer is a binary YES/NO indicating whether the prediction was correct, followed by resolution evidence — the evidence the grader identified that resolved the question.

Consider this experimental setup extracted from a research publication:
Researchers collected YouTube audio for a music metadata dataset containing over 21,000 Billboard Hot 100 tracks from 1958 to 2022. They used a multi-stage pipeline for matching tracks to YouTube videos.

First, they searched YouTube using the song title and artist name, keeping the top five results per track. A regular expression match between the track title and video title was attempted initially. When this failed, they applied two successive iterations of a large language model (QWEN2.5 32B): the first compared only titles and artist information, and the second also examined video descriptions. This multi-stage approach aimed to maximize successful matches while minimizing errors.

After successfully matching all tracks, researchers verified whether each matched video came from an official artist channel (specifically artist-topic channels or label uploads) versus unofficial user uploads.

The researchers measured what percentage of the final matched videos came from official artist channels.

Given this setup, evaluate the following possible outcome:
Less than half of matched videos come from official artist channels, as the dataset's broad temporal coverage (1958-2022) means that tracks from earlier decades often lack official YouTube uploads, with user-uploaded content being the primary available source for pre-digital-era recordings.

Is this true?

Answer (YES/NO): NO